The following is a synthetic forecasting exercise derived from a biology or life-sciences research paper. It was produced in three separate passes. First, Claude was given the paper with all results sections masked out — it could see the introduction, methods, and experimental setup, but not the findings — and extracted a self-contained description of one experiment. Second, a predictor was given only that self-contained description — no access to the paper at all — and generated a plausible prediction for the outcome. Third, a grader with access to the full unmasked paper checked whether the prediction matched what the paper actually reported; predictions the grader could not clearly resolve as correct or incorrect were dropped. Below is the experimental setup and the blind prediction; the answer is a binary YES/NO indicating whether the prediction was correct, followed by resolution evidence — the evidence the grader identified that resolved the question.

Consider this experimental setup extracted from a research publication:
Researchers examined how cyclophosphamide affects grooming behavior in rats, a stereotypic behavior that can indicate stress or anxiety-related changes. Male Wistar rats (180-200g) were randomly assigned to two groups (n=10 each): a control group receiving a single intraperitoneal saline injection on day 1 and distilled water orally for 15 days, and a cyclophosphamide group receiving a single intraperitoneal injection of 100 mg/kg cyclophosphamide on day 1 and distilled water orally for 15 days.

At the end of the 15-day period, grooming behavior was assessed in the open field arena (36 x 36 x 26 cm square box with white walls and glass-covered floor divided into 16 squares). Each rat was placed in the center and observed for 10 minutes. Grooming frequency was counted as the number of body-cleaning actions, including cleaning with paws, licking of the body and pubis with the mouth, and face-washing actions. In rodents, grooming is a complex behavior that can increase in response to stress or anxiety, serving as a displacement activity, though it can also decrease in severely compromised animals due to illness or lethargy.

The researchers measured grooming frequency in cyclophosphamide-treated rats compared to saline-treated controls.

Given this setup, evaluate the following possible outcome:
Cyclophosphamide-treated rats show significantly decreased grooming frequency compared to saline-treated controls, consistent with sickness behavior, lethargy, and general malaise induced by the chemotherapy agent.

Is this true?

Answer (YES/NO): NO